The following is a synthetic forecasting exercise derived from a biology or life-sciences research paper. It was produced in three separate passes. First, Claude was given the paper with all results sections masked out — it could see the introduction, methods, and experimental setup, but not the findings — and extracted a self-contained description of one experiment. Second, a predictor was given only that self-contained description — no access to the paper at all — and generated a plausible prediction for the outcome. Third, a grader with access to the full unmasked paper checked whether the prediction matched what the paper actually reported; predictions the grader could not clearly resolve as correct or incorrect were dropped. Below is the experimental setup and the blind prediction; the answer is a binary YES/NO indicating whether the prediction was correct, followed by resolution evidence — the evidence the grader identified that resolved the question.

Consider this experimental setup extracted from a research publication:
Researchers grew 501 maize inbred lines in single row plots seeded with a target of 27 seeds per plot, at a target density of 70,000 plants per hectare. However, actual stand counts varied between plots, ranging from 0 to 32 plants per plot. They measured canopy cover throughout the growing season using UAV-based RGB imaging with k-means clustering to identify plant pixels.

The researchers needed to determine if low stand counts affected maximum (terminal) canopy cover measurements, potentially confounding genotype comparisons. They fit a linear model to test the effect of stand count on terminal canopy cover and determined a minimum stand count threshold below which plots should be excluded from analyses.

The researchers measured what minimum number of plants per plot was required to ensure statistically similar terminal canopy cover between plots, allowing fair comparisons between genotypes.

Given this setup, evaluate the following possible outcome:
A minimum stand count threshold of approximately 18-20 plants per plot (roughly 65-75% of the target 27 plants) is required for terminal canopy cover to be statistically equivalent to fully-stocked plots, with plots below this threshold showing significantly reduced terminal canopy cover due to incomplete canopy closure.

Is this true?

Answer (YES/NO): NO